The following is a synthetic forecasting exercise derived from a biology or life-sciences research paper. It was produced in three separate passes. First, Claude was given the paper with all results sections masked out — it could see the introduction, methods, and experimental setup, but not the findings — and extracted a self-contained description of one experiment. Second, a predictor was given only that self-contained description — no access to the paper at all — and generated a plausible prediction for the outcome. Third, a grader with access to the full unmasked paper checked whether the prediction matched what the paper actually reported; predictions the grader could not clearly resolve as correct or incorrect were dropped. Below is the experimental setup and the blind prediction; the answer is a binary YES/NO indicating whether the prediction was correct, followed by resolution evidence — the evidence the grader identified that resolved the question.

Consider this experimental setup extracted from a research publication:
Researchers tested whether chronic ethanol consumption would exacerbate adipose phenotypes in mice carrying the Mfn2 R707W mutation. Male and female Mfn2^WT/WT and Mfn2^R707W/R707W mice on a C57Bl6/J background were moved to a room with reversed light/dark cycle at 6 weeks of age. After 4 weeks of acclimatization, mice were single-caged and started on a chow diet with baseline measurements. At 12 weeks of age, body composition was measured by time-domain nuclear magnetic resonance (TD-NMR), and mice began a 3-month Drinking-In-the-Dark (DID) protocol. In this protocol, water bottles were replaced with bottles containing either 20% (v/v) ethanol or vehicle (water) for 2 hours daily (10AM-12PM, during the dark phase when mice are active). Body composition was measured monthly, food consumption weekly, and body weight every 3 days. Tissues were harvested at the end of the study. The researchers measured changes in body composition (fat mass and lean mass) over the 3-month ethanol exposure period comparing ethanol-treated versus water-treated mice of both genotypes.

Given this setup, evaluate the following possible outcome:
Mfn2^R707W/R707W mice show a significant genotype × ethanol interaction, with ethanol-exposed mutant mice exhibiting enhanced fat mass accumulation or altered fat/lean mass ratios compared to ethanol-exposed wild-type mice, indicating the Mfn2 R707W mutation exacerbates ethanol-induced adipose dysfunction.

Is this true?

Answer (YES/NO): NO